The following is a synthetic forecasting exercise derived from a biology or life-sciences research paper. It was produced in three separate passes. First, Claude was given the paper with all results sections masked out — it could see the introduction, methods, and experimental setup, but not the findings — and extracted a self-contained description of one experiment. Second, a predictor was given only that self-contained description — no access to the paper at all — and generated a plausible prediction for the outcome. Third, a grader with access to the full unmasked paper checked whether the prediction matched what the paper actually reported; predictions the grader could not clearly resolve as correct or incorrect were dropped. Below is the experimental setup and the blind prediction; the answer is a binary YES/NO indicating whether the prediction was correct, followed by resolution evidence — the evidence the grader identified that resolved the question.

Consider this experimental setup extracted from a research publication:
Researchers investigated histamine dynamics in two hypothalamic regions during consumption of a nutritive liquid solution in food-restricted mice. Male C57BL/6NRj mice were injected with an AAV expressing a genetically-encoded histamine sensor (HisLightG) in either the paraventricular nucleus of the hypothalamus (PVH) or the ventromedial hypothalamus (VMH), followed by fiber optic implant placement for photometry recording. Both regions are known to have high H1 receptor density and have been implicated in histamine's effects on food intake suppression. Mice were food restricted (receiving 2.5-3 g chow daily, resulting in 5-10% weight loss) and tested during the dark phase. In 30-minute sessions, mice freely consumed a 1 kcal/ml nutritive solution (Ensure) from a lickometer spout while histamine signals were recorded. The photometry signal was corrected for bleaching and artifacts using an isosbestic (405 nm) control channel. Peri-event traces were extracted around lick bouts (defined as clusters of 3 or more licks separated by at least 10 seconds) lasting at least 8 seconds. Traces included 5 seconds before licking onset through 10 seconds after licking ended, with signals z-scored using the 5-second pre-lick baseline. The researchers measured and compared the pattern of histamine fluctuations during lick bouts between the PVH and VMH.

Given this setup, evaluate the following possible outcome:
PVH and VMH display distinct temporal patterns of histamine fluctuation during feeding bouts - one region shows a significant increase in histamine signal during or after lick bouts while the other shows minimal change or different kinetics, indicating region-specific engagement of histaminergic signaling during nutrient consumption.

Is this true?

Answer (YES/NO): YES